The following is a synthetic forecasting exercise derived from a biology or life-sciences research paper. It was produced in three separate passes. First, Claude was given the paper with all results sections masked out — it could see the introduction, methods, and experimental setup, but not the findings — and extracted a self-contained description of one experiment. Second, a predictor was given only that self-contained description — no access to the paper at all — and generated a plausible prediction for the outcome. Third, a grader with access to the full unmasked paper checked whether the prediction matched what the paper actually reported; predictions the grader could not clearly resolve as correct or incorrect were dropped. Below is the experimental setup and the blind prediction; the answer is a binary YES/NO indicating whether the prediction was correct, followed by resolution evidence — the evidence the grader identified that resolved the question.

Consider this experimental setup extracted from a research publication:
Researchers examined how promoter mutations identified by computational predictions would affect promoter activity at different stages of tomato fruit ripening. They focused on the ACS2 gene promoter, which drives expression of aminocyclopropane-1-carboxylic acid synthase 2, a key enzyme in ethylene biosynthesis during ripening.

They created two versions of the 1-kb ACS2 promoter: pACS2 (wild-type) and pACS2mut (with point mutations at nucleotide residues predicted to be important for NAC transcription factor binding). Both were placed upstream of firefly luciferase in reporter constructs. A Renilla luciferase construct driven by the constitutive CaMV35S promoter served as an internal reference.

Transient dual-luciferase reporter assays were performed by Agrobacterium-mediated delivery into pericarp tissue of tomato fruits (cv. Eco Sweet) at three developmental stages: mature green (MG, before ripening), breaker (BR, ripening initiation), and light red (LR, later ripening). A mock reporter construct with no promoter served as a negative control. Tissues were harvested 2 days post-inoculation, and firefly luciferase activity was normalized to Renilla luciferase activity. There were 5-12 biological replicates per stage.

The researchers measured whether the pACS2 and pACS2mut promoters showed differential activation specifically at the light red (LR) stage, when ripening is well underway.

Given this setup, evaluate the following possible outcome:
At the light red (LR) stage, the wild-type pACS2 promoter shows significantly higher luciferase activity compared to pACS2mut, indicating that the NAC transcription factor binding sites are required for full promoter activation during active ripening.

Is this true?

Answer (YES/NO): NO